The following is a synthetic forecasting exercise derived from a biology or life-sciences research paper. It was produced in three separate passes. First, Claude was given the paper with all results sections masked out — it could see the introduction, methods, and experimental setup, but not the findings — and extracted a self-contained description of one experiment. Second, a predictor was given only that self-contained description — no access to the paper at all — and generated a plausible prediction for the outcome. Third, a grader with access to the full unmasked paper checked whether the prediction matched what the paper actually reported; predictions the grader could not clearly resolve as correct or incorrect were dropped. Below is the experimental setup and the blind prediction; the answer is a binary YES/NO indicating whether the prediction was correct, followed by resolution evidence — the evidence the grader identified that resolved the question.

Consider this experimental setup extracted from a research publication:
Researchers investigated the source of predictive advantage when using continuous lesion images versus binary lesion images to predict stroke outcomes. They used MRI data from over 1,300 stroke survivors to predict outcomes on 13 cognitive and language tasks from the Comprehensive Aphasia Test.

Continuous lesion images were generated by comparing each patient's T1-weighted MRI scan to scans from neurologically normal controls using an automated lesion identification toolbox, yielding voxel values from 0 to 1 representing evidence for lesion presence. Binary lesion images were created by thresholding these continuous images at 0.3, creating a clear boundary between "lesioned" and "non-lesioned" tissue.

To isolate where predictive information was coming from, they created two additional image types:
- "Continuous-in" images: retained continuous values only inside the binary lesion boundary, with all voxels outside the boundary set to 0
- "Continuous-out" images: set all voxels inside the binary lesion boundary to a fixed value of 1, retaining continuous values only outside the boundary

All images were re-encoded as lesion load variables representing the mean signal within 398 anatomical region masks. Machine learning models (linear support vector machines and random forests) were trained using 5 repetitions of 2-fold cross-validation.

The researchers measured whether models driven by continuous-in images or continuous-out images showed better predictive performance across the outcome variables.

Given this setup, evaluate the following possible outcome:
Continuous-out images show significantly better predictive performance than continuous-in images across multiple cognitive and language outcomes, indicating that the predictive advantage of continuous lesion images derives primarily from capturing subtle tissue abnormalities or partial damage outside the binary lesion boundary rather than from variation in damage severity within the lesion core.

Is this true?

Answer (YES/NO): YES